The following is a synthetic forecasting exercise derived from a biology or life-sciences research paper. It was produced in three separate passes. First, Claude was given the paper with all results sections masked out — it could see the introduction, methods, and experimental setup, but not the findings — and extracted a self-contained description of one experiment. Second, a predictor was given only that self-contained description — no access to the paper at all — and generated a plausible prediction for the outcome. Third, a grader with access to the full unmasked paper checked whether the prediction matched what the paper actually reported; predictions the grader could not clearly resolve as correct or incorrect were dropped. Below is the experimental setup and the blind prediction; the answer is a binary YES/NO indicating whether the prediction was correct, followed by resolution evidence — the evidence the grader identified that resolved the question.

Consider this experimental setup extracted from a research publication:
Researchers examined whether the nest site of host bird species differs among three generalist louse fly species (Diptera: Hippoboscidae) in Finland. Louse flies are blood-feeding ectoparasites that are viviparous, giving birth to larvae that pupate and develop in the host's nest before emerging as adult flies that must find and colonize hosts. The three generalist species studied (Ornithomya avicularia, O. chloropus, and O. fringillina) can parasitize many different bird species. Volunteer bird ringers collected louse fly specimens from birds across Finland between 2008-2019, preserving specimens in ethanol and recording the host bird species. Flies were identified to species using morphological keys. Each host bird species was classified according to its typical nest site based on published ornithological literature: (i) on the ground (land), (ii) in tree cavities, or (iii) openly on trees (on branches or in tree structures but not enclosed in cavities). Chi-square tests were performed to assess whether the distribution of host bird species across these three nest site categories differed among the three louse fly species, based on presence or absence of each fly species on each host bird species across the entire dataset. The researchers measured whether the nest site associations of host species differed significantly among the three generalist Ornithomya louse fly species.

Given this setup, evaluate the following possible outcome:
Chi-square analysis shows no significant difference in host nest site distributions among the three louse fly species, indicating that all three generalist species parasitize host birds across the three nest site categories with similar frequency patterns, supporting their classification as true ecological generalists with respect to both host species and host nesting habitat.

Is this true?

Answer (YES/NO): NO